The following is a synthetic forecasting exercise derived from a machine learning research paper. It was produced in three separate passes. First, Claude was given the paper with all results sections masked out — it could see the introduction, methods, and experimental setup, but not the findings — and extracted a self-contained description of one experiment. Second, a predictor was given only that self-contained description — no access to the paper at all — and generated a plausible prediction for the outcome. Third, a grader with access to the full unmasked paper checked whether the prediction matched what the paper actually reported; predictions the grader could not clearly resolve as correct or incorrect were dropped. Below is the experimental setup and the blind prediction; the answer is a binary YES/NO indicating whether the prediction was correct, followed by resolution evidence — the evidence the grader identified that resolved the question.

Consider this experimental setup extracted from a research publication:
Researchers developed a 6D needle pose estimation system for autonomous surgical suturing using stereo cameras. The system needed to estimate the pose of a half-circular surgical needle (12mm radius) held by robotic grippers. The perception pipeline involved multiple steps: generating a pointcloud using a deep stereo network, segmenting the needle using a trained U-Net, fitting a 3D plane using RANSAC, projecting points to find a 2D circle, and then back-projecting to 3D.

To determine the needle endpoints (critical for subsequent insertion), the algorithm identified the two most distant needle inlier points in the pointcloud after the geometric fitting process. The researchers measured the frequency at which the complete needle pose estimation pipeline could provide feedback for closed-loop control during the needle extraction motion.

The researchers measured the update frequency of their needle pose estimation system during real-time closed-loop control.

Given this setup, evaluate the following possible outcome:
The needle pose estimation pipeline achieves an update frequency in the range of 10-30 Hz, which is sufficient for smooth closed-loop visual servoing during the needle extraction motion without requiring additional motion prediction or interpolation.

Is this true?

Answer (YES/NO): NO